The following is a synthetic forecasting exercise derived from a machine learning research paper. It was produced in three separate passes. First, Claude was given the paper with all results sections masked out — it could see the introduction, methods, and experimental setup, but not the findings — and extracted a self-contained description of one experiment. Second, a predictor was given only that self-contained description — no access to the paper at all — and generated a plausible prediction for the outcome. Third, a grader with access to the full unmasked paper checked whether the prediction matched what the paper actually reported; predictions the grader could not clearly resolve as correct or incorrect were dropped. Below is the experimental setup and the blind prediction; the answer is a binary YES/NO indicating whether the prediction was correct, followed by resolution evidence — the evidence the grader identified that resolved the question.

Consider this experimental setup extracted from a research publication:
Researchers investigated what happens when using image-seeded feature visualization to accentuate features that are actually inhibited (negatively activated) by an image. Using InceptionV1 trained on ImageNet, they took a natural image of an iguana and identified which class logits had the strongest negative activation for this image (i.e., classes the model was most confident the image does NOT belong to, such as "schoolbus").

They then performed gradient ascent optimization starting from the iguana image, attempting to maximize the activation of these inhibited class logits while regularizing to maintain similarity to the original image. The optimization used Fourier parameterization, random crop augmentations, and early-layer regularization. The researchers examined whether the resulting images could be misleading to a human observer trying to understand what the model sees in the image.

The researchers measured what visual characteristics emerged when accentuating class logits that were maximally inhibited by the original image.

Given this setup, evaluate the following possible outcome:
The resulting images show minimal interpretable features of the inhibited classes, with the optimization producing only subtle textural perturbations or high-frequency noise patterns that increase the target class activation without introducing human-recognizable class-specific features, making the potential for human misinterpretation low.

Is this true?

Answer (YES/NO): NO